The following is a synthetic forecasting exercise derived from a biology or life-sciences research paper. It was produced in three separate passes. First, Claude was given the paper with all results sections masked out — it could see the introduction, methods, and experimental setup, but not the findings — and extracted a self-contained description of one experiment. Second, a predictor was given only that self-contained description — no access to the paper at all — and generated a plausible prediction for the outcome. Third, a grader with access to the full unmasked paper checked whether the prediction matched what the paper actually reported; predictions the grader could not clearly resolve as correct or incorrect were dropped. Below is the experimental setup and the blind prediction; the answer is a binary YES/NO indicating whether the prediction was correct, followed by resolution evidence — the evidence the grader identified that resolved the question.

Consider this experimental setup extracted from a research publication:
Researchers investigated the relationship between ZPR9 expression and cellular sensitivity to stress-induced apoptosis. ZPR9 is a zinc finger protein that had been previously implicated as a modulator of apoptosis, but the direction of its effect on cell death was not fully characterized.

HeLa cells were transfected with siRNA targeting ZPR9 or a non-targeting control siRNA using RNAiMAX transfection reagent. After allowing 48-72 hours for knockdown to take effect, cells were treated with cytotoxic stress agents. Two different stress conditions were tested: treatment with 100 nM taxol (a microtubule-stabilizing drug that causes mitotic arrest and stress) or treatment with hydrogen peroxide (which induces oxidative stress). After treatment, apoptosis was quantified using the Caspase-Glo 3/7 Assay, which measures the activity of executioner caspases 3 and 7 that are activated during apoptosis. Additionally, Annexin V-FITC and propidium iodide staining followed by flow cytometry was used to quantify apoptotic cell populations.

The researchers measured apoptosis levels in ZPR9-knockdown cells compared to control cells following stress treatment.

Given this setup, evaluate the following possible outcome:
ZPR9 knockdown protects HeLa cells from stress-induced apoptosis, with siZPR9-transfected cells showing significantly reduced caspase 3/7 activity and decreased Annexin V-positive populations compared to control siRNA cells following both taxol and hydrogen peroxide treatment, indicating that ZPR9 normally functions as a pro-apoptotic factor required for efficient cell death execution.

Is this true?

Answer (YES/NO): YES